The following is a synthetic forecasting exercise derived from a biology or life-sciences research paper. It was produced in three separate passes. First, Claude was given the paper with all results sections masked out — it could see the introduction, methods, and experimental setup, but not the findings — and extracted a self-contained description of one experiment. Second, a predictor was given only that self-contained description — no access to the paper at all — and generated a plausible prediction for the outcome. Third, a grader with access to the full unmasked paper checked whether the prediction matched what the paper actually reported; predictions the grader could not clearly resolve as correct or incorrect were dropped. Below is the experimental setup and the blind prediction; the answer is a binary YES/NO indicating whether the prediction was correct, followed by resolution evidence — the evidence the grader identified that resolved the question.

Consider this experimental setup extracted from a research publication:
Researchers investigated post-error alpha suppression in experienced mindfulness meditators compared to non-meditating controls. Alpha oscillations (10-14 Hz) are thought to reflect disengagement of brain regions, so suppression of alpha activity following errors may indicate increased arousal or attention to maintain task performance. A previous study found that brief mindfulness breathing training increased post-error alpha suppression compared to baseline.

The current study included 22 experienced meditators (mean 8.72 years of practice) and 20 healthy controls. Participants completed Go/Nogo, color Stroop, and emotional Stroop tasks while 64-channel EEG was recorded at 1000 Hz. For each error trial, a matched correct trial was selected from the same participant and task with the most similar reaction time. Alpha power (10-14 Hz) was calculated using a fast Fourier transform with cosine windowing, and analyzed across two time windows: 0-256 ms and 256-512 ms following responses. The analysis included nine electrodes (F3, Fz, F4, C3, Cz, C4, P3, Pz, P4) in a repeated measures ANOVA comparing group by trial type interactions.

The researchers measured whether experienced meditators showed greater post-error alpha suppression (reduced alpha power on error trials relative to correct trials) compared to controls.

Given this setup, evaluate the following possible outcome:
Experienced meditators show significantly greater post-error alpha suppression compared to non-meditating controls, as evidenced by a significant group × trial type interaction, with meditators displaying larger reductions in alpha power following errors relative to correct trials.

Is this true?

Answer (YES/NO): NO